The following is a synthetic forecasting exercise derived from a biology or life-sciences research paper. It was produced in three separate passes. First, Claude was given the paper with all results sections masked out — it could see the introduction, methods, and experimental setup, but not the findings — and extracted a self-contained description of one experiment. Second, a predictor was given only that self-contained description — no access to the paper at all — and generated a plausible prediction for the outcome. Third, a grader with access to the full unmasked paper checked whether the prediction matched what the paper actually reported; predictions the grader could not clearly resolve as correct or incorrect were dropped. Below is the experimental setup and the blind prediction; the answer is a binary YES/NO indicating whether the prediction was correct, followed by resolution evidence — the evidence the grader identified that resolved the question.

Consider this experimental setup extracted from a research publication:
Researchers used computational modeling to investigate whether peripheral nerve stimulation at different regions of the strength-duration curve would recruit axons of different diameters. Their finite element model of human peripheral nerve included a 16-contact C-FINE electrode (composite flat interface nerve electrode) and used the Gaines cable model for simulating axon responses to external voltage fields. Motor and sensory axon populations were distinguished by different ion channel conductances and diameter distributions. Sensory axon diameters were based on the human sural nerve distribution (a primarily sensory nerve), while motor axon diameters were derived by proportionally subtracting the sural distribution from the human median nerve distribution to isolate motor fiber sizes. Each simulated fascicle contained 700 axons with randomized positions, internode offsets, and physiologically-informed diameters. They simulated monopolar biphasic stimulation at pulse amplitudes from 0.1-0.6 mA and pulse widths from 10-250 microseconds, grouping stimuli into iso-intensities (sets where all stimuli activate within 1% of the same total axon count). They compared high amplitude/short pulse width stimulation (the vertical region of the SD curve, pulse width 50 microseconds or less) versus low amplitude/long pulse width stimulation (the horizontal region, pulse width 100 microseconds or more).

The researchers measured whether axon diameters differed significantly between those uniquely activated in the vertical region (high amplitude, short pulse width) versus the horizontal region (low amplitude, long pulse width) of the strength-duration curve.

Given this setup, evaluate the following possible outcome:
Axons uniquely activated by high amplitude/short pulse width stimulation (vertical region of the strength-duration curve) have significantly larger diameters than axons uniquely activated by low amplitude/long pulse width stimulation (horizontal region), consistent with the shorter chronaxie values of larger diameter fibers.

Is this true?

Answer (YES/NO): YES